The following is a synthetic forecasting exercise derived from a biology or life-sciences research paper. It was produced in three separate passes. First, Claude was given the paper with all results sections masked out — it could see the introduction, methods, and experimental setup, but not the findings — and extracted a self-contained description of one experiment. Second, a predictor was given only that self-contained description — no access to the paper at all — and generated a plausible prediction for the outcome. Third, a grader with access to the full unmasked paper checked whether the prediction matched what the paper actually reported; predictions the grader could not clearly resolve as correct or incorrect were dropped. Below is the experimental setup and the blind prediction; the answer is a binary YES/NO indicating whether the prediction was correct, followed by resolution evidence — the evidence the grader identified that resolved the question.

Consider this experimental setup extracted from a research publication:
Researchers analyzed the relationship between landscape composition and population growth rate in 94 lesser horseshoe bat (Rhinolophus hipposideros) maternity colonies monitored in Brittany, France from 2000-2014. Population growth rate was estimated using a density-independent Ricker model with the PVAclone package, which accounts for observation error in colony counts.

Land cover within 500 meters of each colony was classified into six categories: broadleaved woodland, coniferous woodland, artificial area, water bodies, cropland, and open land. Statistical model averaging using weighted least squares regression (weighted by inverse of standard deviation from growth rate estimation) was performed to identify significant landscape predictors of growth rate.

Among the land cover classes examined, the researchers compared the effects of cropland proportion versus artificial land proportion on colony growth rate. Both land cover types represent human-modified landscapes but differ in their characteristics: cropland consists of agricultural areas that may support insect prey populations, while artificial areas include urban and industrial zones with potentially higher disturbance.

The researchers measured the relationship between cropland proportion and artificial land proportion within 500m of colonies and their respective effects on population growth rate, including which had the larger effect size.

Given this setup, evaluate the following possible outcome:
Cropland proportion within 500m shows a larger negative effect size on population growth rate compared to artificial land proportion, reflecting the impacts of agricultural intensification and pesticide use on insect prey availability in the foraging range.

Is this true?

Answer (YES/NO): YES